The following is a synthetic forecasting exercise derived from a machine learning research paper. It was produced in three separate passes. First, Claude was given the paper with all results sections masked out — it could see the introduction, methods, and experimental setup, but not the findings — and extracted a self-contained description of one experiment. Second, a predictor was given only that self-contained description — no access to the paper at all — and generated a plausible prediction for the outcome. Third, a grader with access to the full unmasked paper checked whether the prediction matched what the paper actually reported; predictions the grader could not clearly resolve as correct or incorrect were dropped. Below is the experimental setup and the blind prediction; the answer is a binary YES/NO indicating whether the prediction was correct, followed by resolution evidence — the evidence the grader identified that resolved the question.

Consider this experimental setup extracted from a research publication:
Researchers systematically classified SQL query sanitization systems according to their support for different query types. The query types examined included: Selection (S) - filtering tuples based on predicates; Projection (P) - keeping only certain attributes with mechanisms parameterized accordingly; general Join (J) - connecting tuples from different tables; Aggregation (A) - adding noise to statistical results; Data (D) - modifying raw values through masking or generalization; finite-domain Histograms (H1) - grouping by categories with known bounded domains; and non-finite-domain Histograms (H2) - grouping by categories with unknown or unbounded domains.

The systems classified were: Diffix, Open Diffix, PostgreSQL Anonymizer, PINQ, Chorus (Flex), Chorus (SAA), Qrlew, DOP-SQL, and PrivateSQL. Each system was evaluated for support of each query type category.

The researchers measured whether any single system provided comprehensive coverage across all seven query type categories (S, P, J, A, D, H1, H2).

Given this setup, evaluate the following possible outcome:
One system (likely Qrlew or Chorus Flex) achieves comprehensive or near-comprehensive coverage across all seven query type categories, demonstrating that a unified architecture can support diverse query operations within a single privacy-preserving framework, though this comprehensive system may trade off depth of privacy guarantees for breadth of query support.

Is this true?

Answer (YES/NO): NO